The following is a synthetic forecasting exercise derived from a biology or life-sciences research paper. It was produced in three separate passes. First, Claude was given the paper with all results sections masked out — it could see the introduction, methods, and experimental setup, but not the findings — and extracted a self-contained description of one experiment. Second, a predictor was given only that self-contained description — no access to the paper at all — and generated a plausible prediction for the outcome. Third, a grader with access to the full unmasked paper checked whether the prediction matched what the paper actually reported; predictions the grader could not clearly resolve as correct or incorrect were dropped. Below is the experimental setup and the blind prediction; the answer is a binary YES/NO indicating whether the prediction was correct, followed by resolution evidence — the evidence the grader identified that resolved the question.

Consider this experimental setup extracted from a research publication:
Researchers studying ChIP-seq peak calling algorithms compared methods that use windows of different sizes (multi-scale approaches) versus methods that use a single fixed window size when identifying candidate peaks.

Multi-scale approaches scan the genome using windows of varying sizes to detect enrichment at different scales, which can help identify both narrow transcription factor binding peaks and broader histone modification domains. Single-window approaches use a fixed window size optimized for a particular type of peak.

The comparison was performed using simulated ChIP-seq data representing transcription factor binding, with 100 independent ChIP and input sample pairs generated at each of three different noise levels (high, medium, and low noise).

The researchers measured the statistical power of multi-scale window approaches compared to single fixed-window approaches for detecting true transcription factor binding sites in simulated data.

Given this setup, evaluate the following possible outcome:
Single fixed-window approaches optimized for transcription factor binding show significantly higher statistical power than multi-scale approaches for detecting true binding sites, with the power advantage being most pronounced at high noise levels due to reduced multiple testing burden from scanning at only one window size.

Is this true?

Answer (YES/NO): NO